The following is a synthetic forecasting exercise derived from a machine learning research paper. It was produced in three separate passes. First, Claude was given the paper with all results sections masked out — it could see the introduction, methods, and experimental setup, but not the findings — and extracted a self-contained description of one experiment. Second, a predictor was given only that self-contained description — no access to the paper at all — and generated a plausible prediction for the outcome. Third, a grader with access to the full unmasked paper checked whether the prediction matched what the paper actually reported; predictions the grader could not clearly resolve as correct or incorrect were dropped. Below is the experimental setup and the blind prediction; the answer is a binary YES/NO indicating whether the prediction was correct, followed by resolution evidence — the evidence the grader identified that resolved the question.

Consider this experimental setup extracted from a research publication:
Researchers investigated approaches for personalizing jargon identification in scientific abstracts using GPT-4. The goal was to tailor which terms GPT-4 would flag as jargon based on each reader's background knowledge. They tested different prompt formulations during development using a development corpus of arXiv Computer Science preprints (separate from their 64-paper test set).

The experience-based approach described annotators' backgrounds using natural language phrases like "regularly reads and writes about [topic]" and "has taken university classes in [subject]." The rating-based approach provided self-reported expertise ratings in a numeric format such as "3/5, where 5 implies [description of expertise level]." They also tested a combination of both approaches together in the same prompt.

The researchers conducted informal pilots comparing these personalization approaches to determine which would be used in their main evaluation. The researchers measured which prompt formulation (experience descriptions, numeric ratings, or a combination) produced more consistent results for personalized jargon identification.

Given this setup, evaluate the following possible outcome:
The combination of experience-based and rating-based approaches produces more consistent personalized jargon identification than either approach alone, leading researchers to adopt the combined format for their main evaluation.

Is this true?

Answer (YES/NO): NO